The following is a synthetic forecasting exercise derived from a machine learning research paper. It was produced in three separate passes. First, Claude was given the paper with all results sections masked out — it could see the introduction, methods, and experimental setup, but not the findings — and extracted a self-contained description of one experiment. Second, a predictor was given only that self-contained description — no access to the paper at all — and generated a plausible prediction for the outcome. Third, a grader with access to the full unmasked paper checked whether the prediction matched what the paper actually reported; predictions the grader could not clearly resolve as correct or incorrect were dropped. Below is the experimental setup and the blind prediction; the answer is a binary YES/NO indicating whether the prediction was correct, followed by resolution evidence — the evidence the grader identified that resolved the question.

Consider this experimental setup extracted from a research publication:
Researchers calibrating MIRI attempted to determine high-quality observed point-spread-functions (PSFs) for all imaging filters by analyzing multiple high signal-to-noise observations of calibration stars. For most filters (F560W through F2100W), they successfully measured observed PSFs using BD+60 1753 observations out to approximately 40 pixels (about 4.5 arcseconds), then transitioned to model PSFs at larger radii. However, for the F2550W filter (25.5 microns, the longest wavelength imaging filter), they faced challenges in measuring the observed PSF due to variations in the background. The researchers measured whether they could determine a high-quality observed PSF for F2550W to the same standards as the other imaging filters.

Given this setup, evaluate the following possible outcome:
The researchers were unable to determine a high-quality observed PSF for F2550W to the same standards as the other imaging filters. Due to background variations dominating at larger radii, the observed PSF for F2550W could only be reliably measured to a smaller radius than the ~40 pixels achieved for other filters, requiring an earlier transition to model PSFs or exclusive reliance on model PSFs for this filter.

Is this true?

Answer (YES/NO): YES